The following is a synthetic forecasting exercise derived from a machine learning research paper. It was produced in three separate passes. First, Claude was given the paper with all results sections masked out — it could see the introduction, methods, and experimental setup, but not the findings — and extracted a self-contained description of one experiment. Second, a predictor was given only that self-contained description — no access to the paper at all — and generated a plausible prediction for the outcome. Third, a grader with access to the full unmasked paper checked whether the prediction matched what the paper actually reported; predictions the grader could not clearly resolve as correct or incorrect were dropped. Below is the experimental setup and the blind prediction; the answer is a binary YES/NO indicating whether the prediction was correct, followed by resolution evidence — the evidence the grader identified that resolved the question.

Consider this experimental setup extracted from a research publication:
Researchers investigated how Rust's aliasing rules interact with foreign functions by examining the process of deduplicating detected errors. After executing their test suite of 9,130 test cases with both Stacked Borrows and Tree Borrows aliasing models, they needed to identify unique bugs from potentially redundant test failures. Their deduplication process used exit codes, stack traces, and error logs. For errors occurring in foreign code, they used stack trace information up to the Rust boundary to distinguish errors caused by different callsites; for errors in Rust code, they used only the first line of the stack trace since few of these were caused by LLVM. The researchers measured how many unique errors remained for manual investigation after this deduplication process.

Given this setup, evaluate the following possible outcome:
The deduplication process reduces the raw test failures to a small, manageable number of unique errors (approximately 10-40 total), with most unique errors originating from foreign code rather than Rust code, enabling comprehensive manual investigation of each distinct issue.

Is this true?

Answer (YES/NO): NO